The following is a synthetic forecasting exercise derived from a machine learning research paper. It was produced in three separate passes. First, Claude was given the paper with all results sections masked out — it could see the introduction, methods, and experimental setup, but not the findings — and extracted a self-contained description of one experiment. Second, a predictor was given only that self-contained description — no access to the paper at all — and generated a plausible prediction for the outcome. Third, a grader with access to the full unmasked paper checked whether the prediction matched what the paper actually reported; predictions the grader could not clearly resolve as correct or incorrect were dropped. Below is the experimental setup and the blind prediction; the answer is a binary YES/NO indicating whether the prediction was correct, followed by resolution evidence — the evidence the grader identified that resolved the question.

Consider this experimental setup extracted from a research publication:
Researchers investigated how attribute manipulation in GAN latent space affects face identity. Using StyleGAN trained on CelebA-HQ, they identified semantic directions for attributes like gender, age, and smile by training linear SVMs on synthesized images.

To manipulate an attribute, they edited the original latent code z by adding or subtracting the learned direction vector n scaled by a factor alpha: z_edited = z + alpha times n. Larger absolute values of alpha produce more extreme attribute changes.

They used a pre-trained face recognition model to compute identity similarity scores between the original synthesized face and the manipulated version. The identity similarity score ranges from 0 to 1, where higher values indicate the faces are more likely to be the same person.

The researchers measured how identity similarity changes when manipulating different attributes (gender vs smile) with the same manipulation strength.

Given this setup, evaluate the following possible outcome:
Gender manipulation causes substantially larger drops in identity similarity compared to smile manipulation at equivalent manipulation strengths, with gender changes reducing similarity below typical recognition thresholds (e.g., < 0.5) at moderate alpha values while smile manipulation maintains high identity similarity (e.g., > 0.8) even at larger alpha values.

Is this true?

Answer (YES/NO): NO